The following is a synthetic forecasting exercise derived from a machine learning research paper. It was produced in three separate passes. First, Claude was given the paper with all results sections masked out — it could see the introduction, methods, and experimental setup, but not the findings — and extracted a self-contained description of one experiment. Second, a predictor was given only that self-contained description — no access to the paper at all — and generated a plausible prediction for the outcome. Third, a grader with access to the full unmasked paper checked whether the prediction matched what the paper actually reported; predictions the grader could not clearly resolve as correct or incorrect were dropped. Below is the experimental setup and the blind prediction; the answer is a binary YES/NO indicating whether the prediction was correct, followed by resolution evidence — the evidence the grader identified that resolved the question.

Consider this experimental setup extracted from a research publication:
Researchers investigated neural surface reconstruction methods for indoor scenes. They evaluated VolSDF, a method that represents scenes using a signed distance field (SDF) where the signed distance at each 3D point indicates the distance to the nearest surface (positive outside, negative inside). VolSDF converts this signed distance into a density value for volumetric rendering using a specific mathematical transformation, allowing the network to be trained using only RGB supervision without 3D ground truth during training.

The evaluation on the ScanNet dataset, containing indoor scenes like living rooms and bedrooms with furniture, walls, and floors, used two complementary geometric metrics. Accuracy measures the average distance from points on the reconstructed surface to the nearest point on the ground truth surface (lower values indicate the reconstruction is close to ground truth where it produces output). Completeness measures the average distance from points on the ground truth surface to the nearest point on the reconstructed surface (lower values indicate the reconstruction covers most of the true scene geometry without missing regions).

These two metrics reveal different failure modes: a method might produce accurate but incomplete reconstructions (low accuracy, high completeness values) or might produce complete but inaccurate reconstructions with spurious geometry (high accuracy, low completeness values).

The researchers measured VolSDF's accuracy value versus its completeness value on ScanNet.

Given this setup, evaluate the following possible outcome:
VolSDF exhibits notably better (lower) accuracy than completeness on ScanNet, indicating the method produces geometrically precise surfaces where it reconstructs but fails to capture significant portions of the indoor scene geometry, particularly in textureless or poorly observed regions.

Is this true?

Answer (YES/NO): NO